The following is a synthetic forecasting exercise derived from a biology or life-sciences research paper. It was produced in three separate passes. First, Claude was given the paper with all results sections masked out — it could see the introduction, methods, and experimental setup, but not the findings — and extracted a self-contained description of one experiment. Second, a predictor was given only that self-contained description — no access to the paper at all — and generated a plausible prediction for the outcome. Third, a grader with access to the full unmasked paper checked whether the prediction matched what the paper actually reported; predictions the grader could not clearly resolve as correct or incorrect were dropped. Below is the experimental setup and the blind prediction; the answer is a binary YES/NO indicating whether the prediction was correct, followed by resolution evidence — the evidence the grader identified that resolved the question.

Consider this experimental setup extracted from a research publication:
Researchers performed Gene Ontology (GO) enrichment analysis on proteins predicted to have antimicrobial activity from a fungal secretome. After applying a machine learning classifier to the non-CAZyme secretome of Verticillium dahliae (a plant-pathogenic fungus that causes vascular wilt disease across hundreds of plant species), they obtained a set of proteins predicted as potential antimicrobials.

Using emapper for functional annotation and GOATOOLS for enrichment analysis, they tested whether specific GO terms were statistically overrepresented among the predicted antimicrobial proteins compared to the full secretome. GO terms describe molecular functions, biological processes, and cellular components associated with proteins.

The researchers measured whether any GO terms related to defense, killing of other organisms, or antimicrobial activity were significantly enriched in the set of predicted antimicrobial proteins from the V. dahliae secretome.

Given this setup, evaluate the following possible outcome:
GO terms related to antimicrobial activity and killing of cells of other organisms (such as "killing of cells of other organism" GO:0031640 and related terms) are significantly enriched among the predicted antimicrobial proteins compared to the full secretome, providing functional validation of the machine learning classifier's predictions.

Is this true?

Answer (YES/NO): NO